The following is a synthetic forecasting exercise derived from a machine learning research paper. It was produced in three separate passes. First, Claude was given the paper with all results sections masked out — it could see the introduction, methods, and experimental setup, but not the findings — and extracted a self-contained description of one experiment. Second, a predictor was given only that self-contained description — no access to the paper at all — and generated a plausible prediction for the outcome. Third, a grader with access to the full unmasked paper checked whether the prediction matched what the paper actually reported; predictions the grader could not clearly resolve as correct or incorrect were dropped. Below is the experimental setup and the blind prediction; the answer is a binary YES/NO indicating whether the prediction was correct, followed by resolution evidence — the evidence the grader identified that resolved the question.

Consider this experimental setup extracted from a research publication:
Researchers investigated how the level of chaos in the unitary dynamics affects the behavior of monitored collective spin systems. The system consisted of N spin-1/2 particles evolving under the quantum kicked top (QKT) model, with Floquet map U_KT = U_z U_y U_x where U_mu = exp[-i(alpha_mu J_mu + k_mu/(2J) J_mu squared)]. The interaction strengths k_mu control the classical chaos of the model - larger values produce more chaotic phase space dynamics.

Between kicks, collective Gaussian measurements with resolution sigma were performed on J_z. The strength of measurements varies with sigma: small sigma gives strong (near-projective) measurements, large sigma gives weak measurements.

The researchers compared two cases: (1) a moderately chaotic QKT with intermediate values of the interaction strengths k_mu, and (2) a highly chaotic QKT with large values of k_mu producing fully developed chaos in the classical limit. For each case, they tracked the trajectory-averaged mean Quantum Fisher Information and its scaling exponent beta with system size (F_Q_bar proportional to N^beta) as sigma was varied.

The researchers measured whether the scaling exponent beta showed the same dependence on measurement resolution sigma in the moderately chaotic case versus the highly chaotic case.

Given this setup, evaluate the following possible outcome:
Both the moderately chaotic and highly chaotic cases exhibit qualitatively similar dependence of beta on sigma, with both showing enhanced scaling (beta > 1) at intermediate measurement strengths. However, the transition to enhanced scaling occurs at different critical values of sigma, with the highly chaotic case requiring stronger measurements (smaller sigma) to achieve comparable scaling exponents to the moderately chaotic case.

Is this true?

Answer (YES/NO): NO